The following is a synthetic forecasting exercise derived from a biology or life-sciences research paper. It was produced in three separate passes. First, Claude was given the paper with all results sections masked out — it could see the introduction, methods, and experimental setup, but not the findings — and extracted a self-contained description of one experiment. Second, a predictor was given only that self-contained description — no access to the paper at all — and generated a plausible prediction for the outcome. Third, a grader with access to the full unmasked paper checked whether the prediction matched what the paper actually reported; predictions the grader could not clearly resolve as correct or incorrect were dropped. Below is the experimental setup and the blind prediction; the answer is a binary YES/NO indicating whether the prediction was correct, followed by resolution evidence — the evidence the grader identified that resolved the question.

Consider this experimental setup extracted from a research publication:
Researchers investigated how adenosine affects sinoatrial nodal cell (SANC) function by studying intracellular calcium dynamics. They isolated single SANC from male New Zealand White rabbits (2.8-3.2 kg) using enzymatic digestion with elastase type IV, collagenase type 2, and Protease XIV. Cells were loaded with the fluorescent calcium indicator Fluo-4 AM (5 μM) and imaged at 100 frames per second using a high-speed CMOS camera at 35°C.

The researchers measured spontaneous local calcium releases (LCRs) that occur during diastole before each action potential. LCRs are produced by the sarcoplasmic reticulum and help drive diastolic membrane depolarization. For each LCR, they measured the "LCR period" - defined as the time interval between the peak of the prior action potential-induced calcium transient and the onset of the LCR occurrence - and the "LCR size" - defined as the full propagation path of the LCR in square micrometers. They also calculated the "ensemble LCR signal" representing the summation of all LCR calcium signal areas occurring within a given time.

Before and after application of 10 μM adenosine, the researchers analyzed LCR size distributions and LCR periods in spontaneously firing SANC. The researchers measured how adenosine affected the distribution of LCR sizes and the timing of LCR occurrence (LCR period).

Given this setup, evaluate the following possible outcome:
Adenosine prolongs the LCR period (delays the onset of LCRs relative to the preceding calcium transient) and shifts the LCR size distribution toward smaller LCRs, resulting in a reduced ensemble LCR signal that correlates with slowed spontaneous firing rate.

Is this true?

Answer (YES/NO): YES